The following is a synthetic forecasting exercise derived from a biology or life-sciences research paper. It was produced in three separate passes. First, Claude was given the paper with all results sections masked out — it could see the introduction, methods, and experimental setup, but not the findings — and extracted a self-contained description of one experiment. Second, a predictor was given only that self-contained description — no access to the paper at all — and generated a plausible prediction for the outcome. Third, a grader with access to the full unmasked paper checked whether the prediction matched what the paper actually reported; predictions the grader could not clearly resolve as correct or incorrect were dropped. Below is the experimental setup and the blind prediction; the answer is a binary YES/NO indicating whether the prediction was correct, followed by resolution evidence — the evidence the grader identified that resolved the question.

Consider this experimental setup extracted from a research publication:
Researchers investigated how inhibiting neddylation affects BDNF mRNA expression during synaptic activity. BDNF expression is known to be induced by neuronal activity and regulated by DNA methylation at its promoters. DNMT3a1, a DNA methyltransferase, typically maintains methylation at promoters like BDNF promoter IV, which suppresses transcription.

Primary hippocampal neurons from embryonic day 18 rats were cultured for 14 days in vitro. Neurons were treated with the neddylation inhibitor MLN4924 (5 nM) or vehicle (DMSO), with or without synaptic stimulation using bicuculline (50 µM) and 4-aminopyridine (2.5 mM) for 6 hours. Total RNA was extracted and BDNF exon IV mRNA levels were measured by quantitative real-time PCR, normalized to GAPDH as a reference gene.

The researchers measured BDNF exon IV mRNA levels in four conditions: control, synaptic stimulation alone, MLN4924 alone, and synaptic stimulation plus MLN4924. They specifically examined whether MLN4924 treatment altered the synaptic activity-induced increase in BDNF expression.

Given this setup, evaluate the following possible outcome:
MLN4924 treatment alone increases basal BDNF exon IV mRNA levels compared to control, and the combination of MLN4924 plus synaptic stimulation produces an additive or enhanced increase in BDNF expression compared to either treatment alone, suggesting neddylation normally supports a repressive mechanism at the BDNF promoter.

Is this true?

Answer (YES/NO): NO